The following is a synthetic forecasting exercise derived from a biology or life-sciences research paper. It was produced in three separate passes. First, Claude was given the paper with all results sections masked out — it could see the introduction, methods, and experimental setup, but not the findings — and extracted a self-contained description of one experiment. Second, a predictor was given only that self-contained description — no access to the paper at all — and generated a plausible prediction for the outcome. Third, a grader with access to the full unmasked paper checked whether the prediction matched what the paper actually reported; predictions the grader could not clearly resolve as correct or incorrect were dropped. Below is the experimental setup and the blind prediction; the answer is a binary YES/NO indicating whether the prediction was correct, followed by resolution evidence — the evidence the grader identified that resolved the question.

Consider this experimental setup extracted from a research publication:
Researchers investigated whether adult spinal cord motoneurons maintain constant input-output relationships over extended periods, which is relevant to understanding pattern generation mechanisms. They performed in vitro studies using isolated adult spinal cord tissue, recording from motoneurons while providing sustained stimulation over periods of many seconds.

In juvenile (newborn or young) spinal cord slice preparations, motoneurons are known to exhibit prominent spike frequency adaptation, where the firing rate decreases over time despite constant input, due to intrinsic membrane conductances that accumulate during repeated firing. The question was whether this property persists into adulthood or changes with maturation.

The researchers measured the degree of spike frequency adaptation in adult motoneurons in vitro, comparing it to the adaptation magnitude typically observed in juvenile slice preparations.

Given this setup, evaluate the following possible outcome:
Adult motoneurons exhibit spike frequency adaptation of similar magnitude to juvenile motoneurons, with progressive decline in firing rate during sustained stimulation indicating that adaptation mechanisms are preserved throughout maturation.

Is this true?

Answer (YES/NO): NO